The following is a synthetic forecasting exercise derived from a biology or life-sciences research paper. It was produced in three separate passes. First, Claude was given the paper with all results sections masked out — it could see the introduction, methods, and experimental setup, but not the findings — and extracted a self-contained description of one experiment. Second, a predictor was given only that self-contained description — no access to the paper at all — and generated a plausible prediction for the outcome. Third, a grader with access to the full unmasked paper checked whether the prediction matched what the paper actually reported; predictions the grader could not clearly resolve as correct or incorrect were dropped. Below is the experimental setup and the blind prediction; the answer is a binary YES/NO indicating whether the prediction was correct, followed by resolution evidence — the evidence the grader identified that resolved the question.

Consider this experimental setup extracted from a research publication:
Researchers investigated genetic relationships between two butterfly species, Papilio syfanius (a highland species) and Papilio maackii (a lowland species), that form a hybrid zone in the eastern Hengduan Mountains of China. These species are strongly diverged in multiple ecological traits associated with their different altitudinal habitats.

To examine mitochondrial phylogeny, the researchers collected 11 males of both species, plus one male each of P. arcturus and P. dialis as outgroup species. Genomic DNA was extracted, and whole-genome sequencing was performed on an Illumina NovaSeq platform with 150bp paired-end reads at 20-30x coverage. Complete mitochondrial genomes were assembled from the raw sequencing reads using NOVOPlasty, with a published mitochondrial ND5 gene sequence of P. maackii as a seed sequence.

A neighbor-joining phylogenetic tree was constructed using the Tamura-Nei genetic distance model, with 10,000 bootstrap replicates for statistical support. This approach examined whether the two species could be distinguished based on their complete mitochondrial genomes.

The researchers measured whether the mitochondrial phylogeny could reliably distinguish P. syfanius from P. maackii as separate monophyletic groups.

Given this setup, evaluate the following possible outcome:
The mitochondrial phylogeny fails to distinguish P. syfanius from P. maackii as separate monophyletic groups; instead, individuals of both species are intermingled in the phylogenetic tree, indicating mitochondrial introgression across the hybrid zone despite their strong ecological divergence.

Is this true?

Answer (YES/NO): YES